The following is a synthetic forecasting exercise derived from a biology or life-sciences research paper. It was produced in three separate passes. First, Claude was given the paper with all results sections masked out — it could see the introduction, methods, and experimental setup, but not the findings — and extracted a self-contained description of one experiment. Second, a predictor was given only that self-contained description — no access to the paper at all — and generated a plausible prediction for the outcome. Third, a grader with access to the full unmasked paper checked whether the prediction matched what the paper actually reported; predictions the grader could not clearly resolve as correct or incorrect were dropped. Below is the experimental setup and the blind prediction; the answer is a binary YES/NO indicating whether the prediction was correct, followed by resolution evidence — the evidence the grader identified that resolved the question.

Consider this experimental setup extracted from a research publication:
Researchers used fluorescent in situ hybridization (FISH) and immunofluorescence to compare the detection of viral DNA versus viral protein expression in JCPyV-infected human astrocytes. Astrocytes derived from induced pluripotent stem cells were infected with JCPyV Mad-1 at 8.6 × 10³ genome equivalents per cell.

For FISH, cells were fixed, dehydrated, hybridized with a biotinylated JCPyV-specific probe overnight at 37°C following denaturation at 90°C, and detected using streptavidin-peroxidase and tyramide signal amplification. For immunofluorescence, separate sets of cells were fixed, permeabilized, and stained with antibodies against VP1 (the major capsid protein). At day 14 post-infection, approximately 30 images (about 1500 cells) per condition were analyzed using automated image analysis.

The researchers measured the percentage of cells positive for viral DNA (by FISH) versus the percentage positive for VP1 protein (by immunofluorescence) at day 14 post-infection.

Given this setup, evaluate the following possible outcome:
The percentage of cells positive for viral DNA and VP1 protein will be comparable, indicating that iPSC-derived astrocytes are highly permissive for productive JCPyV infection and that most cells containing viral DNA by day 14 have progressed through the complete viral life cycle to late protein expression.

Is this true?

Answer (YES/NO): NO